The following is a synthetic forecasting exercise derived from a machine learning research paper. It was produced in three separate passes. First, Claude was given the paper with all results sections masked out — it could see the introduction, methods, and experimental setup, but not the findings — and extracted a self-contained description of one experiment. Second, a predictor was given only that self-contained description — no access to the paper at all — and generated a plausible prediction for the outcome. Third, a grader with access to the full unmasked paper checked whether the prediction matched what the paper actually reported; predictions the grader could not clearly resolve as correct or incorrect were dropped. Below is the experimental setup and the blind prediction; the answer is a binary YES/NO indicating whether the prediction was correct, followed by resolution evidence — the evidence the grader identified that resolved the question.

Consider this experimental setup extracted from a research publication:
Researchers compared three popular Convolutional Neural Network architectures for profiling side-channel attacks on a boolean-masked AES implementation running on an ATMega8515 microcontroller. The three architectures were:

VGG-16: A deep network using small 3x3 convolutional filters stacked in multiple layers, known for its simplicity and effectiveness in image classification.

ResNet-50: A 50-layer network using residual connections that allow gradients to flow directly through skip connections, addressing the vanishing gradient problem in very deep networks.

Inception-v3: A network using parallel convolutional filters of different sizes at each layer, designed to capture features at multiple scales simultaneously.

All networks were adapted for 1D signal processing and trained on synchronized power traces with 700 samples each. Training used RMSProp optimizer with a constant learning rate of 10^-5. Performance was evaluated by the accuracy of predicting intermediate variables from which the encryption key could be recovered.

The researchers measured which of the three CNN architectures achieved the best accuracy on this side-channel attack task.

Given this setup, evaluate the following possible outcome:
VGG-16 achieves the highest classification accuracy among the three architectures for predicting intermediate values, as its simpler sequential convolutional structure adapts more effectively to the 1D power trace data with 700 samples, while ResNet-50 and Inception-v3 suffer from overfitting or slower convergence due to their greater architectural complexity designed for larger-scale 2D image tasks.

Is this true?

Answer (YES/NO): YES